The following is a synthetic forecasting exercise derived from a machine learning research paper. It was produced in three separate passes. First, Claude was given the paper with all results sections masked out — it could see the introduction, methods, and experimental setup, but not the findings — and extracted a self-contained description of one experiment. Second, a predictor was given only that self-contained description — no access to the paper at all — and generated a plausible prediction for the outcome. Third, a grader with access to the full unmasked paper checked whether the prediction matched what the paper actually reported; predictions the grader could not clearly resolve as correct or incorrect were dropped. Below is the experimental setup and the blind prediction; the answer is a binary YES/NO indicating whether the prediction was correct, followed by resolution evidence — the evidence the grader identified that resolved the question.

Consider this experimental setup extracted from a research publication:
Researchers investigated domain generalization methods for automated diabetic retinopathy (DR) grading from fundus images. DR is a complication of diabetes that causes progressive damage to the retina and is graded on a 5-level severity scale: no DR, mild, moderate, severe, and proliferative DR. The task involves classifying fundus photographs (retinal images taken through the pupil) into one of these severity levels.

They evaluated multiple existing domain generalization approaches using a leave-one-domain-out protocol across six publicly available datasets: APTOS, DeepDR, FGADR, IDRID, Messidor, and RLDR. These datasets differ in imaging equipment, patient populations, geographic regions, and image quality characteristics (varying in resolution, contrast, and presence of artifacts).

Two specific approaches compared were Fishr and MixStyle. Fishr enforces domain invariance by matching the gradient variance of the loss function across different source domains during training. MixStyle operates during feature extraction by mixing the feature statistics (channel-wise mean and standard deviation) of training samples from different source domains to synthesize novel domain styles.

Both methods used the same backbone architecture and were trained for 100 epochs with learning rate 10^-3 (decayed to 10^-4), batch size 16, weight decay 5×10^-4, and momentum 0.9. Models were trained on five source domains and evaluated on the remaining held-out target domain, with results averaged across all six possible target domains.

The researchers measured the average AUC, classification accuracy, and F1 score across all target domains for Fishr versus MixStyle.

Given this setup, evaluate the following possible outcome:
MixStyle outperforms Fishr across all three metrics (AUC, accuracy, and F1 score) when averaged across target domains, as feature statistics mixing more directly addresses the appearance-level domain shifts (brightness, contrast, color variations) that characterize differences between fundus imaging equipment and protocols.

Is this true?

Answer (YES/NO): NO